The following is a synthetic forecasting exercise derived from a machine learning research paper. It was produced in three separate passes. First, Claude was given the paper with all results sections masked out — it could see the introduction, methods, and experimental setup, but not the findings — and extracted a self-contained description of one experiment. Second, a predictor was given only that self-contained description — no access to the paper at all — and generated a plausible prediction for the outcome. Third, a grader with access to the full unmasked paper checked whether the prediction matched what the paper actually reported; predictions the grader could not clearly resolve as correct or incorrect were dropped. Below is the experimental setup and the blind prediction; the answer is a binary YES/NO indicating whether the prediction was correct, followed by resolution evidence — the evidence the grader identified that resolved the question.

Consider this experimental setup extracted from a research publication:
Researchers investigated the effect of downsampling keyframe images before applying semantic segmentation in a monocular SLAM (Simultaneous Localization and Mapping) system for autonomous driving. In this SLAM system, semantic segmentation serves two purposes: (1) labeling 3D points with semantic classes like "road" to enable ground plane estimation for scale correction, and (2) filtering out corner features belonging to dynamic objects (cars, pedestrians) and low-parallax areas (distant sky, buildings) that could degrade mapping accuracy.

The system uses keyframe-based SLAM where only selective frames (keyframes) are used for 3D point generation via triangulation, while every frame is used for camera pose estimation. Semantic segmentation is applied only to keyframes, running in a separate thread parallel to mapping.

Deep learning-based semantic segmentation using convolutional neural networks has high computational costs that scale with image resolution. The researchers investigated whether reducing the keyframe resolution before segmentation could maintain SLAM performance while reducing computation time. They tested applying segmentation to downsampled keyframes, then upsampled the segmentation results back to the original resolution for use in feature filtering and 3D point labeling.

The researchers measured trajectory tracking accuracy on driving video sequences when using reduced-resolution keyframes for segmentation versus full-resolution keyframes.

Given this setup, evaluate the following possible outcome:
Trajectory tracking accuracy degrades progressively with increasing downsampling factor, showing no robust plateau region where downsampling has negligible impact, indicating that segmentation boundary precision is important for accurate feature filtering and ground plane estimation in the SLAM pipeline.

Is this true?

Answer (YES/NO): NO